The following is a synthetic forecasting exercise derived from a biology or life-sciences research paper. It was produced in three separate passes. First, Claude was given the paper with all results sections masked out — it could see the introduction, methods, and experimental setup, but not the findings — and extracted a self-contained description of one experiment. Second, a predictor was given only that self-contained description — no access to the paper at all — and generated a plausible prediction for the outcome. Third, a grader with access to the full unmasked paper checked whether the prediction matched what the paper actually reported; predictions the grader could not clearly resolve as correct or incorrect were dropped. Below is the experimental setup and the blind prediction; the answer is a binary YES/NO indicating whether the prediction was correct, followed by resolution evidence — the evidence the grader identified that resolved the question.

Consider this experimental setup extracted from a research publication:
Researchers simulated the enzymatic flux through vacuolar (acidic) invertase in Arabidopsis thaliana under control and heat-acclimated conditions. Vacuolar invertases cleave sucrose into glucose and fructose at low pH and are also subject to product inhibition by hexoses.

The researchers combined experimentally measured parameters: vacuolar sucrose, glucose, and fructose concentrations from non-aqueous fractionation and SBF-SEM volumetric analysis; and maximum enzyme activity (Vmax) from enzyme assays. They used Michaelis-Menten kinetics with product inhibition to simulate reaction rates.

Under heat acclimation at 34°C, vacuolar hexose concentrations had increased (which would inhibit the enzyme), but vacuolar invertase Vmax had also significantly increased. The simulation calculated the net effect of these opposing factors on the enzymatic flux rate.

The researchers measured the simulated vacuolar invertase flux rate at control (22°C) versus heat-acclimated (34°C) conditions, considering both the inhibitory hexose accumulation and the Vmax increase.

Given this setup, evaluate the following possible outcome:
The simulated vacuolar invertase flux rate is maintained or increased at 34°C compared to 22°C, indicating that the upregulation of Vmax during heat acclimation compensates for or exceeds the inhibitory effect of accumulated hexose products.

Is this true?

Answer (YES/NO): YES